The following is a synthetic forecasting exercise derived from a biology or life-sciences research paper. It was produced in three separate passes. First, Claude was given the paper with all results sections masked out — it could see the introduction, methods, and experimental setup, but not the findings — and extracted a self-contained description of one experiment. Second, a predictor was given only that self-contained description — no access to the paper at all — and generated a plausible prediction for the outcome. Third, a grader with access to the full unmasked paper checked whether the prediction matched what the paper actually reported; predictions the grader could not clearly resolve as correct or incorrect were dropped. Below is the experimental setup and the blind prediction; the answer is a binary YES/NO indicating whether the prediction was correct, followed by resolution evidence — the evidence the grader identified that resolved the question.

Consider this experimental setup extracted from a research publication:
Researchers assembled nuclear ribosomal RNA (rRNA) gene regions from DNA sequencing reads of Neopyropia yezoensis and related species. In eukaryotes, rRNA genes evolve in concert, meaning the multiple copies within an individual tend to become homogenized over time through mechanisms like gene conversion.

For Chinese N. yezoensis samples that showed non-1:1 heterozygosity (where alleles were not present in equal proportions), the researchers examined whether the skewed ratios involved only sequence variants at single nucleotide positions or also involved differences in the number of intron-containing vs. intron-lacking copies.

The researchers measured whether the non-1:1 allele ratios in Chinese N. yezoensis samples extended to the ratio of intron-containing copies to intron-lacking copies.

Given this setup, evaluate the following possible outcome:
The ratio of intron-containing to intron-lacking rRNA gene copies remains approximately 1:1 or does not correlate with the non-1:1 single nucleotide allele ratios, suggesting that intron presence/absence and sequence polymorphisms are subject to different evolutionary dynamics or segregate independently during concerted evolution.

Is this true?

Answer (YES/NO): NO